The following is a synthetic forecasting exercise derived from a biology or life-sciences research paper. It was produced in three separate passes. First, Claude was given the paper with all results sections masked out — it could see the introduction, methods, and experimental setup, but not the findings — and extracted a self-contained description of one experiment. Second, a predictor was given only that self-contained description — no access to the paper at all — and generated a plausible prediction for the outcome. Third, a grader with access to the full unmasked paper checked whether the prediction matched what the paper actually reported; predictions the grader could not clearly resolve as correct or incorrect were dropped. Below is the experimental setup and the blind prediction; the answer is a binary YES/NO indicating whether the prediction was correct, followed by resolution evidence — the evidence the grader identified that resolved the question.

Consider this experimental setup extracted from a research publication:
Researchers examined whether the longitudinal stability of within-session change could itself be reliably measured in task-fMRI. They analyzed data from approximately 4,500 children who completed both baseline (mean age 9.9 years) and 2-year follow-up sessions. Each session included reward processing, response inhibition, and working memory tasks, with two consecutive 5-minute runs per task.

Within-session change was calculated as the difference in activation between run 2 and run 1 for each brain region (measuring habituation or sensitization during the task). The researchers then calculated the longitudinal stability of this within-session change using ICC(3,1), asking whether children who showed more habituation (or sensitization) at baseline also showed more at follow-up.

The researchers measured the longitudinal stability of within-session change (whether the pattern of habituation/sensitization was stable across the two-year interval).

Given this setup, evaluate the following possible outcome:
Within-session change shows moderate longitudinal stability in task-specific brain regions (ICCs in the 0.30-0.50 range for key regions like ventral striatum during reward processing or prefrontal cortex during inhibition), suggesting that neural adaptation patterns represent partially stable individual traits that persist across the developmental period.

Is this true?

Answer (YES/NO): NO